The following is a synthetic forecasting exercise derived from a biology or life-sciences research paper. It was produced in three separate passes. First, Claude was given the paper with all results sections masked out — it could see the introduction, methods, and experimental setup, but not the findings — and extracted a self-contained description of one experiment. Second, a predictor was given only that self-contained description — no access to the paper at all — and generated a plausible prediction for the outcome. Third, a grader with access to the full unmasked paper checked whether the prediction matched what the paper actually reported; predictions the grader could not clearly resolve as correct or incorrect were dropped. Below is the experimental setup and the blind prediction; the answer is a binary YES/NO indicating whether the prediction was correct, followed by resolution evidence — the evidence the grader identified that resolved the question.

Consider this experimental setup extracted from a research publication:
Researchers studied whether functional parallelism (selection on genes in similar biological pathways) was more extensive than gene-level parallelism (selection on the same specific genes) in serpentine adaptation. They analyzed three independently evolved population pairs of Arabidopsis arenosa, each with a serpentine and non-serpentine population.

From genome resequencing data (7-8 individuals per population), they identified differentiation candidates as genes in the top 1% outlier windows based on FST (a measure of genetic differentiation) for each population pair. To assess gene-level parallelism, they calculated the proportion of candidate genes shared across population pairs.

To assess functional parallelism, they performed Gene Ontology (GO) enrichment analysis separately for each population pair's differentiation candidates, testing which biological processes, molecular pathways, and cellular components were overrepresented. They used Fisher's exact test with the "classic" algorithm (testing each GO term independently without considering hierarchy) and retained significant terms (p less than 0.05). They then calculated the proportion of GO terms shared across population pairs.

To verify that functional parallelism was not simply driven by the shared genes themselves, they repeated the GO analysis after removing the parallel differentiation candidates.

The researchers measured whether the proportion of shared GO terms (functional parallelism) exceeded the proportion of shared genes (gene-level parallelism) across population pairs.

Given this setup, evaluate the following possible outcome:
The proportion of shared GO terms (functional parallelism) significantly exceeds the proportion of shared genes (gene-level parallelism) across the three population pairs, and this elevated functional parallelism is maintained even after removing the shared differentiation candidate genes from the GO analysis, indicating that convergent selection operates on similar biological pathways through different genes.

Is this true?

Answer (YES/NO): YES